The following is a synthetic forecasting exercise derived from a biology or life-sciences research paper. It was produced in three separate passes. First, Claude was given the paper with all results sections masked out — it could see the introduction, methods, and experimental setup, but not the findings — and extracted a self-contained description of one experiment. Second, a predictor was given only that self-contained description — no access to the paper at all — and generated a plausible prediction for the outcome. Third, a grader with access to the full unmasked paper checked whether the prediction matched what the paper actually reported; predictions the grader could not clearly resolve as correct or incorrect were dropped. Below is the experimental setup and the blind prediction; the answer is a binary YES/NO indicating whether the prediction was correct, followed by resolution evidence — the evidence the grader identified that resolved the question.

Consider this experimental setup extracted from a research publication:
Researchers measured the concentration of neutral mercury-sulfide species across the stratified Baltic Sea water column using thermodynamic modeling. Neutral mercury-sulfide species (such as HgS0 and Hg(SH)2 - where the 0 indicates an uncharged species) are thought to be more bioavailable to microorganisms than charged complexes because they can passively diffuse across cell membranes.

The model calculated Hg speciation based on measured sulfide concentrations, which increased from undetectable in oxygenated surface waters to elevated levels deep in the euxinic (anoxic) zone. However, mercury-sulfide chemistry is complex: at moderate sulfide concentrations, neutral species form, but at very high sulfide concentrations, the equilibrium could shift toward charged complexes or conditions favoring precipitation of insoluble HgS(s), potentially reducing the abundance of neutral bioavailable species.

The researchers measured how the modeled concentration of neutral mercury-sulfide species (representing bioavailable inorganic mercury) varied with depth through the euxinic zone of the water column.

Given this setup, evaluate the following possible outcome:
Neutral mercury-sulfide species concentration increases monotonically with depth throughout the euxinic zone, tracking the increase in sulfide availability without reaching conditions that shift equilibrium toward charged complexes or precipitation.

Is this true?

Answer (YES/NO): NO